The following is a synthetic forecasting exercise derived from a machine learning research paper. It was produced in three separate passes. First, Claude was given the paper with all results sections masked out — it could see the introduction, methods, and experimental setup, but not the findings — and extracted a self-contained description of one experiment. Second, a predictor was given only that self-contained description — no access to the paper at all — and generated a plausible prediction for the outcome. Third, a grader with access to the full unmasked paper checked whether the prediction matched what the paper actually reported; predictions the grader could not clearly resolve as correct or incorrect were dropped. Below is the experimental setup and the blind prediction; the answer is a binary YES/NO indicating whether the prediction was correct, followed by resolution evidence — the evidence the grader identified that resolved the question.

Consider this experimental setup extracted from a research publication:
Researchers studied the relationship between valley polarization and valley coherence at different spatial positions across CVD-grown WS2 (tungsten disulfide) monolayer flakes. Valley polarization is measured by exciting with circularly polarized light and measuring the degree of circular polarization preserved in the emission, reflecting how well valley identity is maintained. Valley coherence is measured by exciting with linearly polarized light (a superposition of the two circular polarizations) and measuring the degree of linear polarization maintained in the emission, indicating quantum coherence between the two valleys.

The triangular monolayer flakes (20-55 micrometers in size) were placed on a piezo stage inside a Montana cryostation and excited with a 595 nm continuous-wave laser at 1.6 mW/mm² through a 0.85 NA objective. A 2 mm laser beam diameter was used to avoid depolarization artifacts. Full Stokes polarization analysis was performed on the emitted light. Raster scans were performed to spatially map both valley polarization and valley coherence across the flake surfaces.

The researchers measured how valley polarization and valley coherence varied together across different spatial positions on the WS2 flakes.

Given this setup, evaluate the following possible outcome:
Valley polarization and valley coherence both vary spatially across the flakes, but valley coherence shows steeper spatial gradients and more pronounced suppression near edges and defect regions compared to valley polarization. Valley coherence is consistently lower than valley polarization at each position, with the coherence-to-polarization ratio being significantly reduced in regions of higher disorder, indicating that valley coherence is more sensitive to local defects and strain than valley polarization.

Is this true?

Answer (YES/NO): NO